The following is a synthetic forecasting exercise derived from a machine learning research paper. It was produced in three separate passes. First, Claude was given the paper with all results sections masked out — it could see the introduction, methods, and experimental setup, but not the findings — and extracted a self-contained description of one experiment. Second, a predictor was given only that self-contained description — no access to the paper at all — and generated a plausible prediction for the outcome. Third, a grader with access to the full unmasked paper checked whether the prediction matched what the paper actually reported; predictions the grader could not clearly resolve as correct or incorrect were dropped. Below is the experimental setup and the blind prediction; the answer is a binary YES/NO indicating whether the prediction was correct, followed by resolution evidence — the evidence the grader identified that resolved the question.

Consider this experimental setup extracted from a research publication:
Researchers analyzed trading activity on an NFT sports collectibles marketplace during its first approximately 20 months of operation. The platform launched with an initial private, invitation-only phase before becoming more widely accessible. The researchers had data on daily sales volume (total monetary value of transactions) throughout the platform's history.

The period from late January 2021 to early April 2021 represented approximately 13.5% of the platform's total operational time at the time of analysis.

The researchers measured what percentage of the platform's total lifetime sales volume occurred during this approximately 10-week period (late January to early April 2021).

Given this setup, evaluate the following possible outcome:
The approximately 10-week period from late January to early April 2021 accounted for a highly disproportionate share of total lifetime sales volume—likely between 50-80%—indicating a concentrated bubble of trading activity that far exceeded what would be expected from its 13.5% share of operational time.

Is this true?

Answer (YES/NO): YES